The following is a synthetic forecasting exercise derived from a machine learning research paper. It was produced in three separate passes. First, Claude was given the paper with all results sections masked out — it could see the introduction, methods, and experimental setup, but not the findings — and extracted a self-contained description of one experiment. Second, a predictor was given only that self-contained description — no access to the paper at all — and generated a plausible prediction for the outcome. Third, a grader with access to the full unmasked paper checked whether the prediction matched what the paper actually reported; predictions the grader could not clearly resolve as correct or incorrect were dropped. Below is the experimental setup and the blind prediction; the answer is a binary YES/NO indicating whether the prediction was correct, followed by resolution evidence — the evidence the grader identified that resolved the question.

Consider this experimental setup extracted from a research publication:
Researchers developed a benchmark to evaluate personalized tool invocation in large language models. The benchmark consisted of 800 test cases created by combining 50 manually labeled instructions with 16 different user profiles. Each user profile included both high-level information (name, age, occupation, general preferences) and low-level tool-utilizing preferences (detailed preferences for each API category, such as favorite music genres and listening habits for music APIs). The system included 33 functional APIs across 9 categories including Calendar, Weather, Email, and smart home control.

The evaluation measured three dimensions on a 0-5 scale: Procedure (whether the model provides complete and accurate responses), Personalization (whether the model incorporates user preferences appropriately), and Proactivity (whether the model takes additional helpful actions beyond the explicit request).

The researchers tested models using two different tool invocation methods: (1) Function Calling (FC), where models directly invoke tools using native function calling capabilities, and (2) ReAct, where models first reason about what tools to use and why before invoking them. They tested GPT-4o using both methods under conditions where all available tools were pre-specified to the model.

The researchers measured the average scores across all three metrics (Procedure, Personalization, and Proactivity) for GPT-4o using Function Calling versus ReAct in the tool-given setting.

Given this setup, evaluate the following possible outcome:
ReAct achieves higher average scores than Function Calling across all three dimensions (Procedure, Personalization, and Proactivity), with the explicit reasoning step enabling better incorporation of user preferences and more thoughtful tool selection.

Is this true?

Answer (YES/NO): NO